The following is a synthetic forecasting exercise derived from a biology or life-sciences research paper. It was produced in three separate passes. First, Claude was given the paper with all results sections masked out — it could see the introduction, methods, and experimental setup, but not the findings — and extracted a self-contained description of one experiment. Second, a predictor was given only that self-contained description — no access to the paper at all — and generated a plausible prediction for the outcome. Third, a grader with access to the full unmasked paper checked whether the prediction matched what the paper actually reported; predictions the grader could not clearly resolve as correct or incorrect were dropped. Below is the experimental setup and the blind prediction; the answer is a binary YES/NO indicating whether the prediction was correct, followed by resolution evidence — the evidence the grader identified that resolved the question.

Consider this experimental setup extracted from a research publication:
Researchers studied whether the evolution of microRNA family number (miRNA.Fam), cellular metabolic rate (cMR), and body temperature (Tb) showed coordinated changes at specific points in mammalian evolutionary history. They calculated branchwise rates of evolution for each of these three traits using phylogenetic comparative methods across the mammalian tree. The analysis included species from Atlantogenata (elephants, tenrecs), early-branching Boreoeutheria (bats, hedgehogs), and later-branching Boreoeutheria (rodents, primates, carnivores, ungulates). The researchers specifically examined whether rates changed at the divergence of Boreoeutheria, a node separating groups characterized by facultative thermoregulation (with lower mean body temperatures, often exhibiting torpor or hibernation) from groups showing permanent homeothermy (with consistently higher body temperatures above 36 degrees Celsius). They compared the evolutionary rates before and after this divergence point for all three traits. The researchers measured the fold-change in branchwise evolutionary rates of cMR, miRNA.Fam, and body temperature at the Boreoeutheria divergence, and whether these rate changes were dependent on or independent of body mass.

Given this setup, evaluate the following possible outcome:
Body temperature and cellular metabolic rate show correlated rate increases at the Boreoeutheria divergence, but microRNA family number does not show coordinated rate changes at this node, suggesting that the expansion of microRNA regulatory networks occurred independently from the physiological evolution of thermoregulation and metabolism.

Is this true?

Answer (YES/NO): NO